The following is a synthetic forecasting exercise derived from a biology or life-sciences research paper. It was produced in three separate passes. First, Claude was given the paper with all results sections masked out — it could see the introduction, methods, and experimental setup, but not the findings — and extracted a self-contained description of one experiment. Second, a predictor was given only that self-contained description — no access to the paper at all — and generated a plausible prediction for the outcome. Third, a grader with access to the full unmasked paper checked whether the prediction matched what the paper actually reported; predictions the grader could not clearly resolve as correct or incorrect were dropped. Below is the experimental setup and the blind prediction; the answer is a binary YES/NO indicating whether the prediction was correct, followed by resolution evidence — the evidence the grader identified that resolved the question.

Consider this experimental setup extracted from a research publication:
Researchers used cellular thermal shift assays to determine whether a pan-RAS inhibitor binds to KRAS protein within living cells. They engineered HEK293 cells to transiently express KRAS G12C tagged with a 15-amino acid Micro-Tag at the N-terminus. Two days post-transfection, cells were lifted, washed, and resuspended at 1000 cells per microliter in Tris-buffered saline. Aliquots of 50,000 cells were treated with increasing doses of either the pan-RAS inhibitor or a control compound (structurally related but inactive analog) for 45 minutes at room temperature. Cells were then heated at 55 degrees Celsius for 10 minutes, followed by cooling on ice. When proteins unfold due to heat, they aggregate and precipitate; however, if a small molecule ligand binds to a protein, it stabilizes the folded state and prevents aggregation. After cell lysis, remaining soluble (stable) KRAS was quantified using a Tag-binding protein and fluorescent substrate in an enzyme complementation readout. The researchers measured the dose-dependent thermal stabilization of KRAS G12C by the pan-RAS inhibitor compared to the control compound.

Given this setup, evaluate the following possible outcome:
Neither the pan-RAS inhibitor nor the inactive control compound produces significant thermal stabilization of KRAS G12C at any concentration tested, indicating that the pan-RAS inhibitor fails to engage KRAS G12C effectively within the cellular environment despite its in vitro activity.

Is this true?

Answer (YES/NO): NO